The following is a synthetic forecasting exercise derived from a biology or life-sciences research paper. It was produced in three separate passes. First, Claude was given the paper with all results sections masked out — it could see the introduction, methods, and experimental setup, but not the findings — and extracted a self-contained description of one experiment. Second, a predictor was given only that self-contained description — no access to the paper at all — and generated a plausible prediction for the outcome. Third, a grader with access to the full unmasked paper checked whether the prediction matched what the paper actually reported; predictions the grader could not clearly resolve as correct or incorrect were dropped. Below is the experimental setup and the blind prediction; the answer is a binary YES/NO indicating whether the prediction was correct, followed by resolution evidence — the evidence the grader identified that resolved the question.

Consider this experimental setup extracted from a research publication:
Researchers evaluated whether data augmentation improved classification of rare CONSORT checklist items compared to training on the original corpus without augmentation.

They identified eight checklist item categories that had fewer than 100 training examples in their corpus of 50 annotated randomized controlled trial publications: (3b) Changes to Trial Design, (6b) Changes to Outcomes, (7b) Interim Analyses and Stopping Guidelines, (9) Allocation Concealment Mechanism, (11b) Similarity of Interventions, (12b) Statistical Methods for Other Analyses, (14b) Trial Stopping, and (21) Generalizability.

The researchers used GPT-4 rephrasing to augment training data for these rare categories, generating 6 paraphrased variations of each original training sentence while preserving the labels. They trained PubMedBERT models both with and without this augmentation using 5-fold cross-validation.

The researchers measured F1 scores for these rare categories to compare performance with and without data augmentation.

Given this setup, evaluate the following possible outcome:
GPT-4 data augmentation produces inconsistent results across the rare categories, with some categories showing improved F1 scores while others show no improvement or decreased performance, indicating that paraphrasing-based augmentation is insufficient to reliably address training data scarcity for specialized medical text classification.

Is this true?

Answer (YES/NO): NO